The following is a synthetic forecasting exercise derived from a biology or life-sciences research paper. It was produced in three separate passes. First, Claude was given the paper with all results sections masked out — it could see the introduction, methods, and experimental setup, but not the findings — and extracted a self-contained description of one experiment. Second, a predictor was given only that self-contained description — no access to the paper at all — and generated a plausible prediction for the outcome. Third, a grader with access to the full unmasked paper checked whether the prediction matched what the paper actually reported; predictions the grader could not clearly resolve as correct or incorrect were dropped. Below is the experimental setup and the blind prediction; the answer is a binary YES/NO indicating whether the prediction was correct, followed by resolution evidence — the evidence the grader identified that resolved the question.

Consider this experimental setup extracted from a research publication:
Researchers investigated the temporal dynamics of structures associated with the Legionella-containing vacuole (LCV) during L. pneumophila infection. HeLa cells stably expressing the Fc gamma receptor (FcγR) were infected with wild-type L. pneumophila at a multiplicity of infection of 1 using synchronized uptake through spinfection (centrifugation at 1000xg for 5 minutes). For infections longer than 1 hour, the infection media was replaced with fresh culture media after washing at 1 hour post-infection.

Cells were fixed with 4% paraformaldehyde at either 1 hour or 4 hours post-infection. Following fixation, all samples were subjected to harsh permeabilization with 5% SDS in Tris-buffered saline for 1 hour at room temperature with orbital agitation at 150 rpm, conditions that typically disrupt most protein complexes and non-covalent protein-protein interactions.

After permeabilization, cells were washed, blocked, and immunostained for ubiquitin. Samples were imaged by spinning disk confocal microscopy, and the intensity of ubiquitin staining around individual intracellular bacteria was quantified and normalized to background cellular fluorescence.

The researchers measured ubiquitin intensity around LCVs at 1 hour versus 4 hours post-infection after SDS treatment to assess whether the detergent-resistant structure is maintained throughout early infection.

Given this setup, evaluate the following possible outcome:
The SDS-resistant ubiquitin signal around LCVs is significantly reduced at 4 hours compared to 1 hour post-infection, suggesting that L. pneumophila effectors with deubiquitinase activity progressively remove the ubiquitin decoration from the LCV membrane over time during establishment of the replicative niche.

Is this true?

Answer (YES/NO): NO